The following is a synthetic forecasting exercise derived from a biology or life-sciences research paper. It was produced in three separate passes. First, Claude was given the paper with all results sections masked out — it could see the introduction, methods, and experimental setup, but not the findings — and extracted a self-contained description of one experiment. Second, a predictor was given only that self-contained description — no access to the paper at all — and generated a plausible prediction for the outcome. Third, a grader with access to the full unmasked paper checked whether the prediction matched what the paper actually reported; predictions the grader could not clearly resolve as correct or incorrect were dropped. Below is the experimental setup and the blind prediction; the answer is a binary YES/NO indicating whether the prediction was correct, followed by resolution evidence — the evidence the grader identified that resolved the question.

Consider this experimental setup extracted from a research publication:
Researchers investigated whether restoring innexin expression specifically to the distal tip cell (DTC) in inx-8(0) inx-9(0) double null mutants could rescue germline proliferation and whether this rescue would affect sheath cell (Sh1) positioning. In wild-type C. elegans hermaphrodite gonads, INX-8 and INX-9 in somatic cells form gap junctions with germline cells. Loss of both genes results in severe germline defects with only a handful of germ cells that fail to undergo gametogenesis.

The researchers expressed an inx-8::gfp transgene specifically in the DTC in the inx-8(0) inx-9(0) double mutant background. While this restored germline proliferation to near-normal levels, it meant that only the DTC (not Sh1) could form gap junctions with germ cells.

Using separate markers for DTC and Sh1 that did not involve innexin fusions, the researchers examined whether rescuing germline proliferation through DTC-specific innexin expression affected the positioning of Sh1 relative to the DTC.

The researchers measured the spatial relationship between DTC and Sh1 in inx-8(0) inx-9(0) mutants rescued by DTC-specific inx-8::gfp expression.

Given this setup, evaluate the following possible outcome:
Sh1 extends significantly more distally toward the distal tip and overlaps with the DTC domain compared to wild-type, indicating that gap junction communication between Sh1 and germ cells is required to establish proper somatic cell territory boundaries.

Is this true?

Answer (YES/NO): YES